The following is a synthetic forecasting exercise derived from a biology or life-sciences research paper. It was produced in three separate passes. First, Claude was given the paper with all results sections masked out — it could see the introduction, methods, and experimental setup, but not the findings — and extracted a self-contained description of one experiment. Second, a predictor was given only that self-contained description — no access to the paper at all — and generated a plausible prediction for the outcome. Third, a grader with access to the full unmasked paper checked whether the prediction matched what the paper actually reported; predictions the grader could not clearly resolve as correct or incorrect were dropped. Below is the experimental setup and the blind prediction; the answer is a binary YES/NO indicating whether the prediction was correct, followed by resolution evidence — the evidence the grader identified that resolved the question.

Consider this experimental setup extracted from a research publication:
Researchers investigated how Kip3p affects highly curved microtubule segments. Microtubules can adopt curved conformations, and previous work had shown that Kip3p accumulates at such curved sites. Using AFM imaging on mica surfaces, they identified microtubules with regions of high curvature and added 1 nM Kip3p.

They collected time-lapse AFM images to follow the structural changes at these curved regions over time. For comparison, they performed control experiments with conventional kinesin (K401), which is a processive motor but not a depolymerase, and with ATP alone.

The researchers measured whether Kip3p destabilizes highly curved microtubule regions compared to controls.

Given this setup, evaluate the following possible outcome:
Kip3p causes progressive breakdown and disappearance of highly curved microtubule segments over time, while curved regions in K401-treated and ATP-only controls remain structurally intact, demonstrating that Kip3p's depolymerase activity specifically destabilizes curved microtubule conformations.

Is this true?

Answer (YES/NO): YES